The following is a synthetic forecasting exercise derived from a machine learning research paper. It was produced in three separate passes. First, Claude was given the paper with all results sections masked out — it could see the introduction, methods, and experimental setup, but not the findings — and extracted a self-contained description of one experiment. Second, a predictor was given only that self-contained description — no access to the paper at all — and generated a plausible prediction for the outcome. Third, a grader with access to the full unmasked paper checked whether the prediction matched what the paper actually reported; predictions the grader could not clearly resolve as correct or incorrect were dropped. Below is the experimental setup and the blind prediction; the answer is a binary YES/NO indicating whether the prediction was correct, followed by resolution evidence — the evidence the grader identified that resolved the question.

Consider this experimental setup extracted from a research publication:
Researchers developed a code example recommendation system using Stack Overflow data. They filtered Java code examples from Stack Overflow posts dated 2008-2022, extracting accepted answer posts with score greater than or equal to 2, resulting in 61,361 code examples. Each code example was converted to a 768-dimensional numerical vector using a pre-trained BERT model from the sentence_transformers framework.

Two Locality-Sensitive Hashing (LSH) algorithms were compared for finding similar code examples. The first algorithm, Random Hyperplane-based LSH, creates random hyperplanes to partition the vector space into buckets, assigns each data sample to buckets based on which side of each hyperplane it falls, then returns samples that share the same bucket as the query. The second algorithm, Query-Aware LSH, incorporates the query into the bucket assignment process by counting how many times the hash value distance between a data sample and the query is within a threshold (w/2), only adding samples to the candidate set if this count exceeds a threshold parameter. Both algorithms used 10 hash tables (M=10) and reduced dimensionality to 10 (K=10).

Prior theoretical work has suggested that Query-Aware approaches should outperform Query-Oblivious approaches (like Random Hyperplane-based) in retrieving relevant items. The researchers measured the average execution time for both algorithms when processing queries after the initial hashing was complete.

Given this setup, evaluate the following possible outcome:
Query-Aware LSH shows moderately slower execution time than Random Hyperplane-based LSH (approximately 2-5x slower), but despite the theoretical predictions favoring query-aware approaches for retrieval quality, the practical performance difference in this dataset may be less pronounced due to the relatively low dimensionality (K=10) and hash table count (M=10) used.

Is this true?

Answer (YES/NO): NO